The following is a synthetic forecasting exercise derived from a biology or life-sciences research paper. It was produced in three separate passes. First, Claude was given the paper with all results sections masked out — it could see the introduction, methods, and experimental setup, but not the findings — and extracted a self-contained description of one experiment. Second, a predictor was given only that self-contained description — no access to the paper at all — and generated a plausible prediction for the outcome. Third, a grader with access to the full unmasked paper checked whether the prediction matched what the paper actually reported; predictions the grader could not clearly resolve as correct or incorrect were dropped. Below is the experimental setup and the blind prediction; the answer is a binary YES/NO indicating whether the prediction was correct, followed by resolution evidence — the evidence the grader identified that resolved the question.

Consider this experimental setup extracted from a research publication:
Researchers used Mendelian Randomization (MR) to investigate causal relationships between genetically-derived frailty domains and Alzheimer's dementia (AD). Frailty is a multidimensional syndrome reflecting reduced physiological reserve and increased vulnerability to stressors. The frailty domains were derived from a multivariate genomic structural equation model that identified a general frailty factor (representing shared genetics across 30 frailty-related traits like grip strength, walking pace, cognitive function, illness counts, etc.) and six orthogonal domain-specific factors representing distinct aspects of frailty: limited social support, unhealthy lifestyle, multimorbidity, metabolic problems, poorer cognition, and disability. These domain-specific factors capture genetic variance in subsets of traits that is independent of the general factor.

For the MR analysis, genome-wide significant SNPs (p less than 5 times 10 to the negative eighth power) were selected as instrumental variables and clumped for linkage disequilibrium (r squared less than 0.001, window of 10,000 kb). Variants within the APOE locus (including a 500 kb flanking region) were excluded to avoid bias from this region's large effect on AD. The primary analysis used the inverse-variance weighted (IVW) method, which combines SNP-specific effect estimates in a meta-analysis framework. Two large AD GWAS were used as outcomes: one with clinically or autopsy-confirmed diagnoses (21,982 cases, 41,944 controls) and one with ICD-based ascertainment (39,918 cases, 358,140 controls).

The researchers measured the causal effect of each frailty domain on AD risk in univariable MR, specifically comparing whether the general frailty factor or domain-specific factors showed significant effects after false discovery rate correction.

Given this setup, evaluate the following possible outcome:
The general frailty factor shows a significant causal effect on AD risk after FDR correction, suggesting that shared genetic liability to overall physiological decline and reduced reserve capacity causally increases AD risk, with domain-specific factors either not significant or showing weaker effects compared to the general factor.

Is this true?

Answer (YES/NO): NO